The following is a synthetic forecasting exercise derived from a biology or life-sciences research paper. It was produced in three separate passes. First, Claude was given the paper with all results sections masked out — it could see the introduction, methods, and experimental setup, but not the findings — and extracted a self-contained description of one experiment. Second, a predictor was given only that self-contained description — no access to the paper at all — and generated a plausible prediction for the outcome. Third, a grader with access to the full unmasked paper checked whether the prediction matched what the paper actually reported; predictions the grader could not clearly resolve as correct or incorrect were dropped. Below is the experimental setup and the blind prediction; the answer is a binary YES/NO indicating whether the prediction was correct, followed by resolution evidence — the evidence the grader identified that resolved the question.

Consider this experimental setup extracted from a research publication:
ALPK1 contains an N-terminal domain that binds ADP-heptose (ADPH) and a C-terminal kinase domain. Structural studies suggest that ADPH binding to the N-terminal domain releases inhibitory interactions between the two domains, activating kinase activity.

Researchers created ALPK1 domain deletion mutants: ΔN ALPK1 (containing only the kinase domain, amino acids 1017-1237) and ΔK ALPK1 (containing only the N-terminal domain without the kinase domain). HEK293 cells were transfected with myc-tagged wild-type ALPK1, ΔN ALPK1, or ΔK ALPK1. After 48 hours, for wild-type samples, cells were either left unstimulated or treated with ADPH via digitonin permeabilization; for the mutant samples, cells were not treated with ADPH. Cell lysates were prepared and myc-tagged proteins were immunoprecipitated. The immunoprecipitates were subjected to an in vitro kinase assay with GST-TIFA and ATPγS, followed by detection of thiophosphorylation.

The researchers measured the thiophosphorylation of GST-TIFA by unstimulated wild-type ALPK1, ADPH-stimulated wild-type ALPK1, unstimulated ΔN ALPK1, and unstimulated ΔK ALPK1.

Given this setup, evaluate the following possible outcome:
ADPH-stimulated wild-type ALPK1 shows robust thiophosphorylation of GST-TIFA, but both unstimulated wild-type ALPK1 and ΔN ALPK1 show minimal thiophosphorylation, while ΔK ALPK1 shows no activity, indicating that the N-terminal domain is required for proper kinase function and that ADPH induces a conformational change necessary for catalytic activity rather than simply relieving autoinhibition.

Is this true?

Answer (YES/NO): NO